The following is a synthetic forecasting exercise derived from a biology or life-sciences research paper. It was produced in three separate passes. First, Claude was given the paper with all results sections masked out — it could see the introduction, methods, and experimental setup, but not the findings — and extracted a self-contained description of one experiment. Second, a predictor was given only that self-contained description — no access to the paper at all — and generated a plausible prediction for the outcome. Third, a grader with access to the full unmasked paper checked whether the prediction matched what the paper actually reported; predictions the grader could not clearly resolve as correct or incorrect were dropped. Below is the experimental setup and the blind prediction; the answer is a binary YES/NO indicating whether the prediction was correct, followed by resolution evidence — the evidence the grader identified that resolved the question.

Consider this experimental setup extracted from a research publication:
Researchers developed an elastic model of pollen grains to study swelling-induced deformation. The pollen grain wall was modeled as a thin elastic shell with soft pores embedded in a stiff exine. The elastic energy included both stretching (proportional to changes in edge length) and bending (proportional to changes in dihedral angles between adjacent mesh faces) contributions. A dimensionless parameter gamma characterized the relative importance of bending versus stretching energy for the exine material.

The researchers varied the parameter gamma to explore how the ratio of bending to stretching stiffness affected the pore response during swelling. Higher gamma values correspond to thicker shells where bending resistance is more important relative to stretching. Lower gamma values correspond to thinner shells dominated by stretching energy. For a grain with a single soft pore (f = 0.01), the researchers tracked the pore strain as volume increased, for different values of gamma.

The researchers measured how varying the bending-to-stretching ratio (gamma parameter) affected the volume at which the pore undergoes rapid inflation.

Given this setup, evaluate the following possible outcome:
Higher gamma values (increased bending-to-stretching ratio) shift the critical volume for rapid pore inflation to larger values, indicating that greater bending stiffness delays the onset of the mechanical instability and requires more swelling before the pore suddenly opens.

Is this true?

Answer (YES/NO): NO